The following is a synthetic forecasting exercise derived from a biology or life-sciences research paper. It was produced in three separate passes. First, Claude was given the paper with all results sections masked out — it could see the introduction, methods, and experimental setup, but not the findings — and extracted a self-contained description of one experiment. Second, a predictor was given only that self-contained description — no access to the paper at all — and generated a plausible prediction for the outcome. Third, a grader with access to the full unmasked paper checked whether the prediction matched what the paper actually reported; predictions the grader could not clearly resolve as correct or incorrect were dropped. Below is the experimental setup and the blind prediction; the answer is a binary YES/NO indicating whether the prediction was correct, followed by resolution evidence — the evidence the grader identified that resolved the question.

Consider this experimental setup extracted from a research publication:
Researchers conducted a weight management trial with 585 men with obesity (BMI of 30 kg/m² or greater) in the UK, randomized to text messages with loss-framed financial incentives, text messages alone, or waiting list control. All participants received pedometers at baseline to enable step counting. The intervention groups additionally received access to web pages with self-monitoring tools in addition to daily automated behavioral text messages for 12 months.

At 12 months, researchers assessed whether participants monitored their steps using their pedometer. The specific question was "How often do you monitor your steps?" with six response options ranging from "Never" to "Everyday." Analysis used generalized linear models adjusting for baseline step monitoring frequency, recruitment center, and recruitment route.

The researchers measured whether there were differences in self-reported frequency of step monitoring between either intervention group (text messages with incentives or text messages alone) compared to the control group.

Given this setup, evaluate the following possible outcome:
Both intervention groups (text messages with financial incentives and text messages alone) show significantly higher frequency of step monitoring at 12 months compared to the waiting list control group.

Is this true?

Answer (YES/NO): NO